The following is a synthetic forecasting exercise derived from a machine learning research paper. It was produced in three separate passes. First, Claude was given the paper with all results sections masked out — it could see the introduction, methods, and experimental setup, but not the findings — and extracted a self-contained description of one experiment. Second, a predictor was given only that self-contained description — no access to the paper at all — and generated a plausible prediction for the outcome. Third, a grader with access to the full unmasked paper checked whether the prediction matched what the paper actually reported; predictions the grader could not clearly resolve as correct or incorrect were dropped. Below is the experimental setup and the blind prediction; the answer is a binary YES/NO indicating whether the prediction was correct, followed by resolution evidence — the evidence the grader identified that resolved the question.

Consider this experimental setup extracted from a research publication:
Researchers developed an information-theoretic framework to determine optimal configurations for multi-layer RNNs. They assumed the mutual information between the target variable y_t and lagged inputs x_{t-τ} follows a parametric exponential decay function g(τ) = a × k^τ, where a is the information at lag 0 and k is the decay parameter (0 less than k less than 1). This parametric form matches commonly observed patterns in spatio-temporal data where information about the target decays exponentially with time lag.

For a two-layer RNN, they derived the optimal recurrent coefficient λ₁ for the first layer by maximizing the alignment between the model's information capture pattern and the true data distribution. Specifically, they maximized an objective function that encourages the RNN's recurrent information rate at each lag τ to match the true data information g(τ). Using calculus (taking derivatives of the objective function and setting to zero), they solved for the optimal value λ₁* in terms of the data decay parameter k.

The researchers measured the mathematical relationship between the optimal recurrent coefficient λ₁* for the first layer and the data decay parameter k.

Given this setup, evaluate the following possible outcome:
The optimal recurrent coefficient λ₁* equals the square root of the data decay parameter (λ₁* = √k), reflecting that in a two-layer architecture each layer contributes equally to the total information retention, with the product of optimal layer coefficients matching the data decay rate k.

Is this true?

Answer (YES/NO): NO